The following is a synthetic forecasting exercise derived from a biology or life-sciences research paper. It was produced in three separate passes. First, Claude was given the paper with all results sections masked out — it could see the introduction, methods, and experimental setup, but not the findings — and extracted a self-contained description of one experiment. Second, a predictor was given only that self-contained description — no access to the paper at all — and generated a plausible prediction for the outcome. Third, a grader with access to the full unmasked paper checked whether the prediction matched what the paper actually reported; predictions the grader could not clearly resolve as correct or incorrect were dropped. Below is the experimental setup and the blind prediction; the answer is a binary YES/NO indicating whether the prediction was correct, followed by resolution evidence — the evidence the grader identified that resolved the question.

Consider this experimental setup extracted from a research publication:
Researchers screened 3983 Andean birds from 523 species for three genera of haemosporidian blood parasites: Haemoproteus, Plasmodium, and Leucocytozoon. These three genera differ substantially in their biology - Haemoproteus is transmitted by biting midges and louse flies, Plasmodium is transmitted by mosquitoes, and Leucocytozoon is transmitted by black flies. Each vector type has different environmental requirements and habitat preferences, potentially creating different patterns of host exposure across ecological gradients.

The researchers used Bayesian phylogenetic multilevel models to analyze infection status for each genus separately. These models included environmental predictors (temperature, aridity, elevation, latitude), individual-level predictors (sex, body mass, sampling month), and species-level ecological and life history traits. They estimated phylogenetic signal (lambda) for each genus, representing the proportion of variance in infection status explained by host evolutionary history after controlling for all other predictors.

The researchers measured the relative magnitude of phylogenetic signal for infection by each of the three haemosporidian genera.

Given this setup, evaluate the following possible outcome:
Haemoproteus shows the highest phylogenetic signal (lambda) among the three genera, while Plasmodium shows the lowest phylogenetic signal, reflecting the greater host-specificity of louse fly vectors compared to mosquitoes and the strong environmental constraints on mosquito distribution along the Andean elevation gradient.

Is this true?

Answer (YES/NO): NO